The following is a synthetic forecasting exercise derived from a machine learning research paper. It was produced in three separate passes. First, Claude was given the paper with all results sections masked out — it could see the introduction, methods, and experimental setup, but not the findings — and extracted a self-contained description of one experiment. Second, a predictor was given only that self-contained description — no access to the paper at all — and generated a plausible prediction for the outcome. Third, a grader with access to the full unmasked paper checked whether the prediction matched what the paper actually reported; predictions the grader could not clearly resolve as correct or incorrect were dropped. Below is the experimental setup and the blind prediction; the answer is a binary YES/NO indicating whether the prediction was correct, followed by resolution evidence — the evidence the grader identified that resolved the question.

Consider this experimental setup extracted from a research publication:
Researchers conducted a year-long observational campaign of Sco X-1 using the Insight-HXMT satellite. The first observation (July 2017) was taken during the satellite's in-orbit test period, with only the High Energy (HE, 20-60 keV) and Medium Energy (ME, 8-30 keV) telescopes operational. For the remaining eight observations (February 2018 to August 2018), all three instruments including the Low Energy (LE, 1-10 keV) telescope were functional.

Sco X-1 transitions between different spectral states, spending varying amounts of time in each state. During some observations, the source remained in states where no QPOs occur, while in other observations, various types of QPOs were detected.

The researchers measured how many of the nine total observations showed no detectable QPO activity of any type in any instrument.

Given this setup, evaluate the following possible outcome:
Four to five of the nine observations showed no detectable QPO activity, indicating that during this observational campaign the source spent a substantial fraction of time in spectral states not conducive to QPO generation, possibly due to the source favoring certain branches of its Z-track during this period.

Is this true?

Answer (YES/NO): NO